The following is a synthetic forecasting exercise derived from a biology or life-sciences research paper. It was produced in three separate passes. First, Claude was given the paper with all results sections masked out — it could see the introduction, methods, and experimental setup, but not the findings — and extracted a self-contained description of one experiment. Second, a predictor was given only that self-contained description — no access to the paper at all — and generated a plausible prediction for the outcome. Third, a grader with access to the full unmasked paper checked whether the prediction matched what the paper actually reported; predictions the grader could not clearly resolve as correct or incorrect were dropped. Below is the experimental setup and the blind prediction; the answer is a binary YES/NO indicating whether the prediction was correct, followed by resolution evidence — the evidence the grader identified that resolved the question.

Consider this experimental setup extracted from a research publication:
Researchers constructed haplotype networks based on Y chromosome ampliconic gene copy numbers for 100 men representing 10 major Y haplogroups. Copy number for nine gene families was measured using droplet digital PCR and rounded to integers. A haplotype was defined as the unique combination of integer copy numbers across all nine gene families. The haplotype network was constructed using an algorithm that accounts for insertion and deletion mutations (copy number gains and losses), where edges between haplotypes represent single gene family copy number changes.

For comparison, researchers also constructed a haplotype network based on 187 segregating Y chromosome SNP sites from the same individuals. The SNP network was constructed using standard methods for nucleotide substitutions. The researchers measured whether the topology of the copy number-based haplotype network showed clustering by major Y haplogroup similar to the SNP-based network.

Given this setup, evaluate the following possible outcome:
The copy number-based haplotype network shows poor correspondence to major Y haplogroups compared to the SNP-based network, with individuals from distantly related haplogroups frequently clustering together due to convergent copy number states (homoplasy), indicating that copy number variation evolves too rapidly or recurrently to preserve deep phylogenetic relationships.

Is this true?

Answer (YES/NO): YES